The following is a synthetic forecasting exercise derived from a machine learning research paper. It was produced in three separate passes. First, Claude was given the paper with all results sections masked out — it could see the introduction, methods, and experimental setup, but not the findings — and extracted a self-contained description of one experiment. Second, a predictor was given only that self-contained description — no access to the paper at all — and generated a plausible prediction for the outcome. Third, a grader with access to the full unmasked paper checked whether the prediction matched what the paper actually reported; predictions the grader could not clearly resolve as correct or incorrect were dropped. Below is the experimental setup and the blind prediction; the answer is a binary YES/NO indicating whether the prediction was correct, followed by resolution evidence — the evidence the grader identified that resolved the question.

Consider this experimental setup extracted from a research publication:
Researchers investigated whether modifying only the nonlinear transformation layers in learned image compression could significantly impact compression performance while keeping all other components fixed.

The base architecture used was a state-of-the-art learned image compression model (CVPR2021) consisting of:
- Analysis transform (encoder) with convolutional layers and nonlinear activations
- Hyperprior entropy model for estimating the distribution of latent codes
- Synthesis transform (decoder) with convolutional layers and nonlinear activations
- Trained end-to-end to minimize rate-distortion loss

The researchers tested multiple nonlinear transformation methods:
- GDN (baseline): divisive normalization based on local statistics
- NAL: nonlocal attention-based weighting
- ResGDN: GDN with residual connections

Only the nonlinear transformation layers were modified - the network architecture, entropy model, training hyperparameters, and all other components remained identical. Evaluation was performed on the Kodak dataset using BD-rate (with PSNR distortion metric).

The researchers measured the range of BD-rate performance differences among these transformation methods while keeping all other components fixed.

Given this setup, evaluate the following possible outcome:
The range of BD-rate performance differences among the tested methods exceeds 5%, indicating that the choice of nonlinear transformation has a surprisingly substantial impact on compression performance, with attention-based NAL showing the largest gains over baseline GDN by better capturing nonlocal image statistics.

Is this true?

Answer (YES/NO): YES